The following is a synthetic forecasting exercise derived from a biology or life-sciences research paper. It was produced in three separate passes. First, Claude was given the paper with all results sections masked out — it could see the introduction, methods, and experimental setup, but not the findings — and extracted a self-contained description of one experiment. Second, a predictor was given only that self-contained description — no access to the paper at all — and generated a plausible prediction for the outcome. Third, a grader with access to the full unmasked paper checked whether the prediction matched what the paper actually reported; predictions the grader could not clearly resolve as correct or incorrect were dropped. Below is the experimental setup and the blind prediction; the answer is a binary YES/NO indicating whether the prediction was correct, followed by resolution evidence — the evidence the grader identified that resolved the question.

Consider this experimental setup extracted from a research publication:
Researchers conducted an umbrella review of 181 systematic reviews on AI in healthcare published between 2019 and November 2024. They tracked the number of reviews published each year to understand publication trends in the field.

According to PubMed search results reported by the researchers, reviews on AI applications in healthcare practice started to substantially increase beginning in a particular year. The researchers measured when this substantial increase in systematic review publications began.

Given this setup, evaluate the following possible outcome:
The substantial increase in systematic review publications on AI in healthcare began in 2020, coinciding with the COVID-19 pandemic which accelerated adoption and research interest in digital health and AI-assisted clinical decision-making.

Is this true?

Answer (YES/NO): NO